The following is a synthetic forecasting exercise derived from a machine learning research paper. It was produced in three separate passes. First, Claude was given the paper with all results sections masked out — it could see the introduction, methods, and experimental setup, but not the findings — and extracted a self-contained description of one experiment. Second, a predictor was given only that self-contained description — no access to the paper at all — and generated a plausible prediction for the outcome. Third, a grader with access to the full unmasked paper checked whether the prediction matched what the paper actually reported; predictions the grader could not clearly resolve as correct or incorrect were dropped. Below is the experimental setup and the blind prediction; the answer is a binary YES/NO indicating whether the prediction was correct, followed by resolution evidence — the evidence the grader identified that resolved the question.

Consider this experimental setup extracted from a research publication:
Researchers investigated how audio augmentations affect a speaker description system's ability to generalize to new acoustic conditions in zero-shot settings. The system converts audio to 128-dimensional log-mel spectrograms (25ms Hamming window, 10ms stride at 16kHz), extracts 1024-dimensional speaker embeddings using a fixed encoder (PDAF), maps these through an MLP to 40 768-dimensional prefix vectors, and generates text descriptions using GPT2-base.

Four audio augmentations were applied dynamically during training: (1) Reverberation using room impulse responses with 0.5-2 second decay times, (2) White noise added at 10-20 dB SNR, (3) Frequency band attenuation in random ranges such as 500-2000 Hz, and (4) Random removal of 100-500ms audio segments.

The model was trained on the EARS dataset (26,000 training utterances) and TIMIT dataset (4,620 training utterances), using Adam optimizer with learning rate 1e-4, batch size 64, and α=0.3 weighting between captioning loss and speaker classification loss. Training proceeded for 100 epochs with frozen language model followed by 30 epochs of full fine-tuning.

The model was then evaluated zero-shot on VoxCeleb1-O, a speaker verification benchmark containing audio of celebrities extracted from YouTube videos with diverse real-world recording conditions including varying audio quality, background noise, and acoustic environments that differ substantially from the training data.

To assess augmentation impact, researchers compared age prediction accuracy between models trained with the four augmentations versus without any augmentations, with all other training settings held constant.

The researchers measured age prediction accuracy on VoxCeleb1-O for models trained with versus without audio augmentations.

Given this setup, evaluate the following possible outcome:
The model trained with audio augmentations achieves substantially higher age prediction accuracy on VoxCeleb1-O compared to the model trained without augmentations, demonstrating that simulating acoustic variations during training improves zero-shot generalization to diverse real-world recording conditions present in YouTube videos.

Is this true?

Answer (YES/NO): YES